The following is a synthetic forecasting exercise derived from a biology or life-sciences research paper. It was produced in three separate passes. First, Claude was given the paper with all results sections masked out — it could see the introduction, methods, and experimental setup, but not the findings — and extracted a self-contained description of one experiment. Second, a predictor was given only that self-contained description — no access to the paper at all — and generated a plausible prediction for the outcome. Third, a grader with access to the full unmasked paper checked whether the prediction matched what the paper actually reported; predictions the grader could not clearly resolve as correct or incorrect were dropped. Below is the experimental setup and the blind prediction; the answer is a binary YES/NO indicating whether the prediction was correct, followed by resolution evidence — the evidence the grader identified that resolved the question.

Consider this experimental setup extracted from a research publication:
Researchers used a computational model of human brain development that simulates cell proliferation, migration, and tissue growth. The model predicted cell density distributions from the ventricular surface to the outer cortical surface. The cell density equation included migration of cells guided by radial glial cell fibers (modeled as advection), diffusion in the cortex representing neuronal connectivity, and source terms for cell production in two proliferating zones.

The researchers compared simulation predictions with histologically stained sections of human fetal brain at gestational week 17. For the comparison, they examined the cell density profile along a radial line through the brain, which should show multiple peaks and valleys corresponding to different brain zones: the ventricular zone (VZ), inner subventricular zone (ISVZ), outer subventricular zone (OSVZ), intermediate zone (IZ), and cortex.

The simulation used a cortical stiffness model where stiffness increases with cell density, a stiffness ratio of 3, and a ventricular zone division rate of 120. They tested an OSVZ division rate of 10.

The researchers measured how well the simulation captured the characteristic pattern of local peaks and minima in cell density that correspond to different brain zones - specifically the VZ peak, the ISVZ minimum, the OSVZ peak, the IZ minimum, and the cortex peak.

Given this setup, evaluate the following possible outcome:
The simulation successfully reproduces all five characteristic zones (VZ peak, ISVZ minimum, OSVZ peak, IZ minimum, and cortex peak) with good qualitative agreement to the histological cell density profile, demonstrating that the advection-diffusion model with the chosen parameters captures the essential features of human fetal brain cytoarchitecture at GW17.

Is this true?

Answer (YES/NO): YES